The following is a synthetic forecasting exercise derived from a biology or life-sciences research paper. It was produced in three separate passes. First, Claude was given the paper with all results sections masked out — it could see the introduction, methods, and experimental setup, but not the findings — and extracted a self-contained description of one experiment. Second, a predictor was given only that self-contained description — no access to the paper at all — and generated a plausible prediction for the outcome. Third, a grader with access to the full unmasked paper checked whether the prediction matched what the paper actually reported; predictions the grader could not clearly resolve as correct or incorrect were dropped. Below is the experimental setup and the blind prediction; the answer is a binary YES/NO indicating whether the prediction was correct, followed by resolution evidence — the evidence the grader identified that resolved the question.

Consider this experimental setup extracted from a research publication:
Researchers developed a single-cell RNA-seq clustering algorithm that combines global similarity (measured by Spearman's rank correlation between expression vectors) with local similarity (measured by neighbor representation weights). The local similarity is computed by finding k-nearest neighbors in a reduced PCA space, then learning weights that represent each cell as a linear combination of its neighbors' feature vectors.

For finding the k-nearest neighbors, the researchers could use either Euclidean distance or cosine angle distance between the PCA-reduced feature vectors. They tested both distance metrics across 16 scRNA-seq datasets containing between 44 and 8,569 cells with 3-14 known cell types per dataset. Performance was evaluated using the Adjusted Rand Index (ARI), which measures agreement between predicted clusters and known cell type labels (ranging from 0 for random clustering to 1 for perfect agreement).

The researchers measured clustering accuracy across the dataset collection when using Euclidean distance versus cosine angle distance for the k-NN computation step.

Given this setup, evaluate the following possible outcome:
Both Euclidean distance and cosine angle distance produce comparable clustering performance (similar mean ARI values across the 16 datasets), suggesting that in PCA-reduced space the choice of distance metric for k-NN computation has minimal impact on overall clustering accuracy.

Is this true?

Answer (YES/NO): NO